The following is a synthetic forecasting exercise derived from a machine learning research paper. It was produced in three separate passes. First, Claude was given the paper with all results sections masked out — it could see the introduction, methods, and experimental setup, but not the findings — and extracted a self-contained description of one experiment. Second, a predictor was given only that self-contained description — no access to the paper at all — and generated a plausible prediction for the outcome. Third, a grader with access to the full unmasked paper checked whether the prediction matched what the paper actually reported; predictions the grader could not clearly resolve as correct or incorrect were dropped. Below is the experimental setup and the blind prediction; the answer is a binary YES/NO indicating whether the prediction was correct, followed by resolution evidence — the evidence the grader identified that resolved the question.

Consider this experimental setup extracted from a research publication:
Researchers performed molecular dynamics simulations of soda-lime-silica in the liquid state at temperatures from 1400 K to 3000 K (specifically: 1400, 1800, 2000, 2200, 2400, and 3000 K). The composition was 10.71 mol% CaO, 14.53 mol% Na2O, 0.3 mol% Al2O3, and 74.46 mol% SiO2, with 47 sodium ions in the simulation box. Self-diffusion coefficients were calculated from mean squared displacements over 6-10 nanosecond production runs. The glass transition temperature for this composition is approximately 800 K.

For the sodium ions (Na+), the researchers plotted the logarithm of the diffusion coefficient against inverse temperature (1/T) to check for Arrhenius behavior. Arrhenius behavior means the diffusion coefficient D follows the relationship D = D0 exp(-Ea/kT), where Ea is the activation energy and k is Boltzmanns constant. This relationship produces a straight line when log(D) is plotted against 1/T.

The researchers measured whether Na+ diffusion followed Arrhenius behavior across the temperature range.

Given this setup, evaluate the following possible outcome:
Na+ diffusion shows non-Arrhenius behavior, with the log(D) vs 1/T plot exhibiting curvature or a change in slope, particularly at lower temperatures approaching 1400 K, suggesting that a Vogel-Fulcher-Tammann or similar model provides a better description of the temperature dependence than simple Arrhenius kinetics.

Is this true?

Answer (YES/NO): NO